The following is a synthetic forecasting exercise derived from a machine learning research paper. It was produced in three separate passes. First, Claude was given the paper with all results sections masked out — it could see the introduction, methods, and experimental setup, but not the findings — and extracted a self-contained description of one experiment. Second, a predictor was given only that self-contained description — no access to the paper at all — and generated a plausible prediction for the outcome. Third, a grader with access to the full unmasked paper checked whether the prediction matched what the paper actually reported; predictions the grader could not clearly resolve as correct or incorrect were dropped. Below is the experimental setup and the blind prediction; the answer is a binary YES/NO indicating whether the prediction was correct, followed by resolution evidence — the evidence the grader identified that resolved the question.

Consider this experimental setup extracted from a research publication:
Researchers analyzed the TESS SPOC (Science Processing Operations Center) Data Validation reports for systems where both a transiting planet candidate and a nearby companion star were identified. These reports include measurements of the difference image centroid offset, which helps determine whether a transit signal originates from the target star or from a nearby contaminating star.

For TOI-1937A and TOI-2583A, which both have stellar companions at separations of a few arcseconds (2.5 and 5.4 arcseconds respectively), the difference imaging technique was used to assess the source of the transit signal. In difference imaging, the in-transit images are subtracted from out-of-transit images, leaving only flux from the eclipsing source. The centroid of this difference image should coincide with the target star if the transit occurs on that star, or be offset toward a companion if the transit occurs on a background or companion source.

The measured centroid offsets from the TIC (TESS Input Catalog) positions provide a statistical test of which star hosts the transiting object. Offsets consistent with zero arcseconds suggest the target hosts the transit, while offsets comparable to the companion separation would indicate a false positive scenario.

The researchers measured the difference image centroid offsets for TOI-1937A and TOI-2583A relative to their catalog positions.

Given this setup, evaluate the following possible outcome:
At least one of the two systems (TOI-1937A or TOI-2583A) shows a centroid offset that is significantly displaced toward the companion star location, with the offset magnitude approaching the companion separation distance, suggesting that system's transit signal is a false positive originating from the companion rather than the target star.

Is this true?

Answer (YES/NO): NO